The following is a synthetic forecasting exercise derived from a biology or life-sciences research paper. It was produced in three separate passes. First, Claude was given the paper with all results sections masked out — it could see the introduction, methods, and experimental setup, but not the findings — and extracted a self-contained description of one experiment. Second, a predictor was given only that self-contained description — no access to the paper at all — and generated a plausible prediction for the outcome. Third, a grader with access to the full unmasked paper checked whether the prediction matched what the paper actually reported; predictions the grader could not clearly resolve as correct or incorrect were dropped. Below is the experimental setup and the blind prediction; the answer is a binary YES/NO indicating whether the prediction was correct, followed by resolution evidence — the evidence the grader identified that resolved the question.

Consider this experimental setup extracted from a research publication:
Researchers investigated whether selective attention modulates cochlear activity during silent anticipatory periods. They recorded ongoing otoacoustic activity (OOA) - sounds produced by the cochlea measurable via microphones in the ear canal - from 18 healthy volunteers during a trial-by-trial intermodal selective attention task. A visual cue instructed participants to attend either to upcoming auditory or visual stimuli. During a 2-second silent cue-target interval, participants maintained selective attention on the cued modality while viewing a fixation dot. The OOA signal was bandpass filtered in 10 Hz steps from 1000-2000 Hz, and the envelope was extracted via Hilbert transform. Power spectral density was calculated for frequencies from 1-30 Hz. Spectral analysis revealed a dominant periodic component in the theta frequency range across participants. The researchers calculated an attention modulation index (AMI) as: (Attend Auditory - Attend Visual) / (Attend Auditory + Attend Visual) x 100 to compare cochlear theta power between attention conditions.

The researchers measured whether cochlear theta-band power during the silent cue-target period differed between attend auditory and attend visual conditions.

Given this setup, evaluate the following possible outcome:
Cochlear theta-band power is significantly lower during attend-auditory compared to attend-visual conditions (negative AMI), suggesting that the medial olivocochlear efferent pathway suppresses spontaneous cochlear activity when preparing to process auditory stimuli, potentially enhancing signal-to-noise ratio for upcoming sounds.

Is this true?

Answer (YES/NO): NO